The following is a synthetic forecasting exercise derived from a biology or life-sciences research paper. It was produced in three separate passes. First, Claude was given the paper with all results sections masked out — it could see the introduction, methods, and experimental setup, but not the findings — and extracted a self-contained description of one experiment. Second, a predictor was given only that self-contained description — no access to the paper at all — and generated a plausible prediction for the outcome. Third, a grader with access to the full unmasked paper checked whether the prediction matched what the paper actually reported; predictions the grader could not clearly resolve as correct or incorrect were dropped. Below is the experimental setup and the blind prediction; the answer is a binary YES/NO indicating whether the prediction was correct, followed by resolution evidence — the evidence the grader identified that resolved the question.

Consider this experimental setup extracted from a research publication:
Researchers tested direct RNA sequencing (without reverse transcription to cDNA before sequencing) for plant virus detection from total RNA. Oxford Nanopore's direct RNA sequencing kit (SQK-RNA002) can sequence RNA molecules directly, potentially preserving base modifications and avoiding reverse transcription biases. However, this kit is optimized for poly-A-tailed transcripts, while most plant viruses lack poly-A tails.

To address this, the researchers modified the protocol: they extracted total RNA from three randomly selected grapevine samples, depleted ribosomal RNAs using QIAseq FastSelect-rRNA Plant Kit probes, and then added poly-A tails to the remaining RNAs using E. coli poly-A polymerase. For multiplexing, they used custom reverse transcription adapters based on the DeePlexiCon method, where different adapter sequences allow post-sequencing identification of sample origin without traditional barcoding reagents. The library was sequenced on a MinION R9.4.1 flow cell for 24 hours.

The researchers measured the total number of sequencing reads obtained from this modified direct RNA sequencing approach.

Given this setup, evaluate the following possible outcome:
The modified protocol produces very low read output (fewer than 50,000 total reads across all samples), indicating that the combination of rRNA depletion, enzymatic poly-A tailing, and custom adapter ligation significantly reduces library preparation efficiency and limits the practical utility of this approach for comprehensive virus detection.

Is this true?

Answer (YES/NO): NO